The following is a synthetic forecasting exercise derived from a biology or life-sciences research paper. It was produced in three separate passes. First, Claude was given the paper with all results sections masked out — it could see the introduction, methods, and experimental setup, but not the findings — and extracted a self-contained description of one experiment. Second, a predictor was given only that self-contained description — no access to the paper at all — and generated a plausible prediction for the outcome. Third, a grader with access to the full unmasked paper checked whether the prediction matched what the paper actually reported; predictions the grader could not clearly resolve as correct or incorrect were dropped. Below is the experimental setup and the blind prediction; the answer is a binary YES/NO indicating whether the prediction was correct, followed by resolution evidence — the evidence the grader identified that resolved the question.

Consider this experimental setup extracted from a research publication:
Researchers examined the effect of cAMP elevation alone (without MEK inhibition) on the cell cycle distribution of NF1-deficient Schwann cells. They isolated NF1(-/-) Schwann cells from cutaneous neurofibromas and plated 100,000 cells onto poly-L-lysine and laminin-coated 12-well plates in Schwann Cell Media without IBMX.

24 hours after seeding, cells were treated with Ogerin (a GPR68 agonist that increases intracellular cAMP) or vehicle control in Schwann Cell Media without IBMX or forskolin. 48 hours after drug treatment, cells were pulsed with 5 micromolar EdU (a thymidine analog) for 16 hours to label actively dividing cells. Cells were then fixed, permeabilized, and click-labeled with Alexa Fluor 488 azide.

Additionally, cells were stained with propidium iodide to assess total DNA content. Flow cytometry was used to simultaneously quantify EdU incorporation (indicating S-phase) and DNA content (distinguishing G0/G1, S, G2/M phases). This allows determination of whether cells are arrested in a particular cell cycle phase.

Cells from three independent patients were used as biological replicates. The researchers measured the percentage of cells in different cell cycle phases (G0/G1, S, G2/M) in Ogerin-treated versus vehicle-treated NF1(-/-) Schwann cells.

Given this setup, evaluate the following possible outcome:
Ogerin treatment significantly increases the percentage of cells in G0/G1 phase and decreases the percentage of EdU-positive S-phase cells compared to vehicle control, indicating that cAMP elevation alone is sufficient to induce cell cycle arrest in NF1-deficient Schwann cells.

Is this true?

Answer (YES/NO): NO